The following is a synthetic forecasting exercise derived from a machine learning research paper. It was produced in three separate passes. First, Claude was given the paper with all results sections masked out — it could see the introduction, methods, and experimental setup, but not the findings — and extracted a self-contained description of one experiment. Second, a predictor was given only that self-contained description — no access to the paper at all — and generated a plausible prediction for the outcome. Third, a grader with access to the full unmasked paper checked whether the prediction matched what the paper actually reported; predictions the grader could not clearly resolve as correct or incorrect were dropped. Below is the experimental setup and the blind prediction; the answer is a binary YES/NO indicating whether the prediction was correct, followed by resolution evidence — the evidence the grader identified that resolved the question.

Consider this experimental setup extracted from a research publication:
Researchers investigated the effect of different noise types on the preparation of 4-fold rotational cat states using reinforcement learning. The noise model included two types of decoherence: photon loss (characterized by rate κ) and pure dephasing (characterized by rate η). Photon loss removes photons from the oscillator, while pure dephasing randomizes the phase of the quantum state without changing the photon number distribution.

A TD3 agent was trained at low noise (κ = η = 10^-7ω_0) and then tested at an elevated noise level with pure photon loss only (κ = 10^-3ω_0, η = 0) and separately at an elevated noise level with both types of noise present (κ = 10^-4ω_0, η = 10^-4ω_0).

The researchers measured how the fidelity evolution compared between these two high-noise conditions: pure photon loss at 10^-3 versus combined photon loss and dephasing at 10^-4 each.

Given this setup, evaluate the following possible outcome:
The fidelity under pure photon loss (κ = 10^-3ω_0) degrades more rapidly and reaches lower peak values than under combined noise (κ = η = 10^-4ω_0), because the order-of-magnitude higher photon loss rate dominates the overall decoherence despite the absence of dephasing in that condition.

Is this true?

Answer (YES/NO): YES